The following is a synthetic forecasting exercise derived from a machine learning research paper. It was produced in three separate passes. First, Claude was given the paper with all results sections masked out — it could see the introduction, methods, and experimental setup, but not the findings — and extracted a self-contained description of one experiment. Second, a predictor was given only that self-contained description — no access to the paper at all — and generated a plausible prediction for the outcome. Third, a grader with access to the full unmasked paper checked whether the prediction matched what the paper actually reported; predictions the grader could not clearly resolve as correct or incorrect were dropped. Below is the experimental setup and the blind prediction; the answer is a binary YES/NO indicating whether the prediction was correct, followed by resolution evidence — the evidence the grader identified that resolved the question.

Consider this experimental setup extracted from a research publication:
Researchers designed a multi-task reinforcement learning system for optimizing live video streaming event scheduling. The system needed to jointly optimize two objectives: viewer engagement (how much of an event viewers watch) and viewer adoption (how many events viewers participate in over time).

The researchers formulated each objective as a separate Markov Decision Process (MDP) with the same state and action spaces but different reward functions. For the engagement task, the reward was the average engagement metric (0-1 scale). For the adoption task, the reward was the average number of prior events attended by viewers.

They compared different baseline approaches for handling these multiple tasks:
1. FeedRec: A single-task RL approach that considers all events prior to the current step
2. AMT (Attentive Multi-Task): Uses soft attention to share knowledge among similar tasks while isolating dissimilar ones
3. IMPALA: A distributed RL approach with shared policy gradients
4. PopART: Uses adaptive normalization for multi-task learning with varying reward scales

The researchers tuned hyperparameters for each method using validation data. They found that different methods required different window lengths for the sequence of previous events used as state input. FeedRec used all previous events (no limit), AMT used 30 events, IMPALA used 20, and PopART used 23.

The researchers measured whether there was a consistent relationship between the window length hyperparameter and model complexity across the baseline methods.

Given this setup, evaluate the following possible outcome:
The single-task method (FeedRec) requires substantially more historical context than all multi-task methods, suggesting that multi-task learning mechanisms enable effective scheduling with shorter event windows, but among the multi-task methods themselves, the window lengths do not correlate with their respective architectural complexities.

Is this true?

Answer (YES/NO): NO